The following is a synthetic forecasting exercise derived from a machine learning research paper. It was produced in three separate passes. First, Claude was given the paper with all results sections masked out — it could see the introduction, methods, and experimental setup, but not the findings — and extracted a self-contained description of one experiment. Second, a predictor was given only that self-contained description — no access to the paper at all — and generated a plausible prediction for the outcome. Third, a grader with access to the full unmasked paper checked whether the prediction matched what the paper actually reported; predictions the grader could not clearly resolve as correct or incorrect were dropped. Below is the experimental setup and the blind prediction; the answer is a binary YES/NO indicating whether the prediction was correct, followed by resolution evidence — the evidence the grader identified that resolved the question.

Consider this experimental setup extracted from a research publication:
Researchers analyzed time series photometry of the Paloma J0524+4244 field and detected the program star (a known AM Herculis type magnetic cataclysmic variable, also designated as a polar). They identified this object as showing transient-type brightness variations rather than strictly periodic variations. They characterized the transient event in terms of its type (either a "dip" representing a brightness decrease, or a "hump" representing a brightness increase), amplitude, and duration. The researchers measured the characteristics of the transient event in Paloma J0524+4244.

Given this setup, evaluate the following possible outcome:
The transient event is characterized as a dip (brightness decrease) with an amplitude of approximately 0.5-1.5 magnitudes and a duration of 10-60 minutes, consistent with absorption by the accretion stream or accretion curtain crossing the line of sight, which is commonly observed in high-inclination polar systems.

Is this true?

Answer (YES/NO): NO